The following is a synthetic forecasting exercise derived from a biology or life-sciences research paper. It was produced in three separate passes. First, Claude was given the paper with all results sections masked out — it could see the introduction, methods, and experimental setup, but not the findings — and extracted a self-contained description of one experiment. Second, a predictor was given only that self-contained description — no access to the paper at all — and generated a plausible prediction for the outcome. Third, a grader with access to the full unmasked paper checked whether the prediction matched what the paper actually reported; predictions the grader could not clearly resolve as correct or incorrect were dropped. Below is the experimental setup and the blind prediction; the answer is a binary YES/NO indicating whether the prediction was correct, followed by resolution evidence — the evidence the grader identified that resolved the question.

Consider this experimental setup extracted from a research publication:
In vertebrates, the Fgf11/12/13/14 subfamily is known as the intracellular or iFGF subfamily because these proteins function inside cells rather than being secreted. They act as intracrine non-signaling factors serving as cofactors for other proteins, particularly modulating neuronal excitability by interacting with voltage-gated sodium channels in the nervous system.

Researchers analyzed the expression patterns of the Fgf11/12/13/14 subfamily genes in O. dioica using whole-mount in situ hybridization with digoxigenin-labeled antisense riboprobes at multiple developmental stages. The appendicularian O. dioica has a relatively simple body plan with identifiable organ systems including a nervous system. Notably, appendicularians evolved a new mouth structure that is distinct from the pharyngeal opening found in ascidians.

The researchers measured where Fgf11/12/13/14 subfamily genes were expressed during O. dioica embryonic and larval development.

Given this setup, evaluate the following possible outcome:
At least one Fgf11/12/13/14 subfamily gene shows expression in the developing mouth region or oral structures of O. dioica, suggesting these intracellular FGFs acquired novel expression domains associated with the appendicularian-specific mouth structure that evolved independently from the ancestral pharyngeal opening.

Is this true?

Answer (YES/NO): YES